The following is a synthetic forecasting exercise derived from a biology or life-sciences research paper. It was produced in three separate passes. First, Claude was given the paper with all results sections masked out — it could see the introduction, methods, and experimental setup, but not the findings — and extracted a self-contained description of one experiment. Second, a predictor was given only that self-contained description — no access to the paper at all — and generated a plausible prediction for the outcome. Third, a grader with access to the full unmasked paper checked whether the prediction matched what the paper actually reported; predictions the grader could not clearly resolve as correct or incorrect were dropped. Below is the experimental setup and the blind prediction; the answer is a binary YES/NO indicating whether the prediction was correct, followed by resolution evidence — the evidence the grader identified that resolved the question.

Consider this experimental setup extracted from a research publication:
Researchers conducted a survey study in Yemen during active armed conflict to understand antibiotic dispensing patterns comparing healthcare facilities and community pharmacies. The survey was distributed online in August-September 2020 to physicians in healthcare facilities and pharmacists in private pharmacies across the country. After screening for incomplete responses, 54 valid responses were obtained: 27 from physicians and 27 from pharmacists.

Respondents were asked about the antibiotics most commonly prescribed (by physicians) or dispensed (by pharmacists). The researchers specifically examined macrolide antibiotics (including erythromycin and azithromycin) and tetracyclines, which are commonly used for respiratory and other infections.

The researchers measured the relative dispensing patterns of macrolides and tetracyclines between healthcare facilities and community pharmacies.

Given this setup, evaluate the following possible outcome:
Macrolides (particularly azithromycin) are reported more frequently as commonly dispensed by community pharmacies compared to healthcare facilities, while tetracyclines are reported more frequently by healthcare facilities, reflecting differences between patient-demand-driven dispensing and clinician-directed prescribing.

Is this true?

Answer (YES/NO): NO